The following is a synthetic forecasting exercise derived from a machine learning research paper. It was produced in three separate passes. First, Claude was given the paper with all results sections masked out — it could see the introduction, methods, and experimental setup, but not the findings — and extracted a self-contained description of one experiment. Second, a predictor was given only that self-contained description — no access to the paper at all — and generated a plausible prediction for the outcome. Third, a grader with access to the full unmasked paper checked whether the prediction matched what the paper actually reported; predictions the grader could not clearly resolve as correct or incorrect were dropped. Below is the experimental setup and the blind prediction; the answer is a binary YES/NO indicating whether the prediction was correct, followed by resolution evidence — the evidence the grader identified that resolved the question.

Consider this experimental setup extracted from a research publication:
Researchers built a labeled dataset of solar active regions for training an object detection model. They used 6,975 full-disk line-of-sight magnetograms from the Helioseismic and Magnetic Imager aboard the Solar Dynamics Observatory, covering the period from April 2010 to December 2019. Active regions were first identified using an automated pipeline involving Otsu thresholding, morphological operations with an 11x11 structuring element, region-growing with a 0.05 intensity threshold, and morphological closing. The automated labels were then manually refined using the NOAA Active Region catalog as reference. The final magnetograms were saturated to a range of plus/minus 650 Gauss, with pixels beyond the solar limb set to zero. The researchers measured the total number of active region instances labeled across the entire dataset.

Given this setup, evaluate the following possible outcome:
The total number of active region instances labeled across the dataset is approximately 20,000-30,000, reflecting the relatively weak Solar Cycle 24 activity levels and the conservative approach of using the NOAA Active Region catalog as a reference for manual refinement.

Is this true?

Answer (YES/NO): YES